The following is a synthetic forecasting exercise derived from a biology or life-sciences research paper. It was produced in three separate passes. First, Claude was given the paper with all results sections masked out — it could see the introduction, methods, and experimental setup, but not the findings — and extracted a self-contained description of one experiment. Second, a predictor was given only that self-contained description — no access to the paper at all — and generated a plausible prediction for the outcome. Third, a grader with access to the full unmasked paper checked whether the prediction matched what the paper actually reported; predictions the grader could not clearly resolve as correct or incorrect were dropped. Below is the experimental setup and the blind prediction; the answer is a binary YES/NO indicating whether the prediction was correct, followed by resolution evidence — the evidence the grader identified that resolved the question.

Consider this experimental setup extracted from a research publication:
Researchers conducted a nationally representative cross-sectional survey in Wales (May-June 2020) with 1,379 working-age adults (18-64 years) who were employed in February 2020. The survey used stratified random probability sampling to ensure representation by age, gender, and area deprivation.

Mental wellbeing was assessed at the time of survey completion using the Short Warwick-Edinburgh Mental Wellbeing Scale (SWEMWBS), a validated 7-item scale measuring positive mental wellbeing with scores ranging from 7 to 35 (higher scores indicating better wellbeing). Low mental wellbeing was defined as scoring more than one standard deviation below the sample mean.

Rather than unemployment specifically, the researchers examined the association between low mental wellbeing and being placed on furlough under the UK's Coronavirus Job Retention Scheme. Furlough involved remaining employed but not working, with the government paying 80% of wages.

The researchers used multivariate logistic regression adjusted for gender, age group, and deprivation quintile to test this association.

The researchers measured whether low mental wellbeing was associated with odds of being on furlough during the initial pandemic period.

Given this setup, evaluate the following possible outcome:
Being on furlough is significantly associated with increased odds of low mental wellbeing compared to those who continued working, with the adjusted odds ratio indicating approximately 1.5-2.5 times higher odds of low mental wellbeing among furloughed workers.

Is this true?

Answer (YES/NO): YES